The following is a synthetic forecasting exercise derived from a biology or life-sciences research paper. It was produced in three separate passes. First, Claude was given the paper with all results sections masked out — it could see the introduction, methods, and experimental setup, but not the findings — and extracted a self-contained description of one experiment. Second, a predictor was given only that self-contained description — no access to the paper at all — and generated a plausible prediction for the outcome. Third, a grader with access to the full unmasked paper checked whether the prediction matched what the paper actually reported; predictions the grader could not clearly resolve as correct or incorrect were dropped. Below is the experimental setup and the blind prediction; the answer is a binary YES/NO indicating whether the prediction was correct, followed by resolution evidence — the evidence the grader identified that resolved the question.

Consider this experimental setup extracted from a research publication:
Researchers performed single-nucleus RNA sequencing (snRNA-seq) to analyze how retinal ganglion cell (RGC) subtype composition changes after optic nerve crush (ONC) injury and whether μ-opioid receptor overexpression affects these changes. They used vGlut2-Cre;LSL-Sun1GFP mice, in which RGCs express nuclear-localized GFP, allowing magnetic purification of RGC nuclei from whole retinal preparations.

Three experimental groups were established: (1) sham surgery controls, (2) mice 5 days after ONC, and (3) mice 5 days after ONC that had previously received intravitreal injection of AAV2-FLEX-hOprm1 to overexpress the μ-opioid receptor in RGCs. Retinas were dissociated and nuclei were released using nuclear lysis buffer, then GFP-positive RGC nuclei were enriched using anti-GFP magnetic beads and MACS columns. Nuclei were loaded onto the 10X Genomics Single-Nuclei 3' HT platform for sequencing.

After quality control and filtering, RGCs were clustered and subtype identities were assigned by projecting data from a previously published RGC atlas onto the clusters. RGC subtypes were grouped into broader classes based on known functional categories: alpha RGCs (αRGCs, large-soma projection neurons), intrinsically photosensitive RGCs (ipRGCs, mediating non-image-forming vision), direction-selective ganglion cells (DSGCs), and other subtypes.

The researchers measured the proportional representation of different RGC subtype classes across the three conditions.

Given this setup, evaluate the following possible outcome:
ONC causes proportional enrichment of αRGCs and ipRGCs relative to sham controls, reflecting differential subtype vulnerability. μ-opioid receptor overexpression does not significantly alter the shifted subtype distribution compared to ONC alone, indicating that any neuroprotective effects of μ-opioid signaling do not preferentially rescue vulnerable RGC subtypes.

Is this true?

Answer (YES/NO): NO